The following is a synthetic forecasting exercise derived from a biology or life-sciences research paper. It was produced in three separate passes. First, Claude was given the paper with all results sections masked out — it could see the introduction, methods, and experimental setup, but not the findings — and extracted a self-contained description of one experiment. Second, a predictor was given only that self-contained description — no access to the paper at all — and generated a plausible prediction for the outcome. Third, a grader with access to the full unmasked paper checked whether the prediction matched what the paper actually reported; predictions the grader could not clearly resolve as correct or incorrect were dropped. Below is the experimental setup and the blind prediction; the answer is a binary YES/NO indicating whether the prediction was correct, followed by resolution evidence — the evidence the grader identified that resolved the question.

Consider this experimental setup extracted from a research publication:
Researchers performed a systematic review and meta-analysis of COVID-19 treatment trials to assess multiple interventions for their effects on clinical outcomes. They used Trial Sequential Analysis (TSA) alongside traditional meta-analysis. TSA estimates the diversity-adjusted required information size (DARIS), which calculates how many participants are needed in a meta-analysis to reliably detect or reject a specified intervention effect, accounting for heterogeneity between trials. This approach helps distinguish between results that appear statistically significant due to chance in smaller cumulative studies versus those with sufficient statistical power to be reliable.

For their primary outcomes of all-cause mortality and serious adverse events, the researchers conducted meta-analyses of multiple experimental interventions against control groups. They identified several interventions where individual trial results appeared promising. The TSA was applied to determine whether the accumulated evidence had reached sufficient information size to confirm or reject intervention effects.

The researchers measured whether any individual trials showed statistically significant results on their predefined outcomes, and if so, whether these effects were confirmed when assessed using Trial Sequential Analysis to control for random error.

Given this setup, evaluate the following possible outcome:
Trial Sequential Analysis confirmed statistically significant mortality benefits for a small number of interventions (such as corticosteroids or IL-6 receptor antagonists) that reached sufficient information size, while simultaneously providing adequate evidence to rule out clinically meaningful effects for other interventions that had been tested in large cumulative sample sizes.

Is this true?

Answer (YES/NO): NO